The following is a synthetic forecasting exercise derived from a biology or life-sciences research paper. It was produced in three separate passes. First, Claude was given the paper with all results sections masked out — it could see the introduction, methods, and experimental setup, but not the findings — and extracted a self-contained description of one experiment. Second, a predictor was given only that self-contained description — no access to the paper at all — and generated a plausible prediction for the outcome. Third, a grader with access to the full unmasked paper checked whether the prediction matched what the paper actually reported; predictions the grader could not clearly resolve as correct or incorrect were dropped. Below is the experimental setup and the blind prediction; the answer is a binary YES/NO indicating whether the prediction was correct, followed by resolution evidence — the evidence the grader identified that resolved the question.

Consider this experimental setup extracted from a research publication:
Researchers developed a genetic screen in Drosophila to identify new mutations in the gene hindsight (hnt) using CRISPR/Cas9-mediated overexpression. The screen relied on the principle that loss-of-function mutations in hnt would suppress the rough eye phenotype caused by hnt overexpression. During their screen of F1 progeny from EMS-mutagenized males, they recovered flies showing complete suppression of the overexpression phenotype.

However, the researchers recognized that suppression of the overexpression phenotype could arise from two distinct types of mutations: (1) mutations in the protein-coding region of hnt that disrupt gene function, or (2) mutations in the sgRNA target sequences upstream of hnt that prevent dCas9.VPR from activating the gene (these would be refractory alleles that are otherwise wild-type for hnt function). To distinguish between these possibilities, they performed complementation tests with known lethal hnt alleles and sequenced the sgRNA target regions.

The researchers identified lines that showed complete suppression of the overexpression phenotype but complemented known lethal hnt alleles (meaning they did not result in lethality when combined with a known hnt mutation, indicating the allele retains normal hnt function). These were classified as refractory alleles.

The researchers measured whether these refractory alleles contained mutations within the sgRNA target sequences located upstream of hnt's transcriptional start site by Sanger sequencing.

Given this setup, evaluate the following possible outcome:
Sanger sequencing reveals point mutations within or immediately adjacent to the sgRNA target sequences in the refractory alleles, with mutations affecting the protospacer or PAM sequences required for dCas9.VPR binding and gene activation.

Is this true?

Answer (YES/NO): YES